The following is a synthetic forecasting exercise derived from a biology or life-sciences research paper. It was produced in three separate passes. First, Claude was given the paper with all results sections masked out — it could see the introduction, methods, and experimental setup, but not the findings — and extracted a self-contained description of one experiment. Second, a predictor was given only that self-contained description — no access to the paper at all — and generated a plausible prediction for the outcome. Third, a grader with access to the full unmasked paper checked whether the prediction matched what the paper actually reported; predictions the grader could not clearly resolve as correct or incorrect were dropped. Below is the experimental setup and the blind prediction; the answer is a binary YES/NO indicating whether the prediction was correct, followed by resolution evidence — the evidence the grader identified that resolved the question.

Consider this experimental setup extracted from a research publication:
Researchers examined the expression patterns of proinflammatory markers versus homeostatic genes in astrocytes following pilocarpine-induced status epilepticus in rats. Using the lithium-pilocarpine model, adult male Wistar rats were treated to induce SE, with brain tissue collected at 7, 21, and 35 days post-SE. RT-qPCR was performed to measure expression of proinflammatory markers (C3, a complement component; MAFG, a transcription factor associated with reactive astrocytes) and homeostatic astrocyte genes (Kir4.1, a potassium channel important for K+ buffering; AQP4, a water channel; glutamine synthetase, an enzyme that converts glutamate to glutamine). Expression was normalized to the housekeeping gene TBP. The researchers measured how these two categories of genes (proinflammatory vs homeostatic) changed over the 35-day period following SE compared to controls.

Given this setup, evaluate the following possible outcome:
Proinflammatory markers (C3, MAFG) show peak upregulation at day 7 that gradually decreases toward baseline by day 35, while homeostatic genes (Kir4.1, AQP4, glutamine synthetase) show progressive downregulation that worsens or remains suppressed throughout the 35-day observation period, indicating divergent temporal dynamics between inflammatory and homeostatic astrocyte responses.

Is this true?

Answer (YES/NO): NO